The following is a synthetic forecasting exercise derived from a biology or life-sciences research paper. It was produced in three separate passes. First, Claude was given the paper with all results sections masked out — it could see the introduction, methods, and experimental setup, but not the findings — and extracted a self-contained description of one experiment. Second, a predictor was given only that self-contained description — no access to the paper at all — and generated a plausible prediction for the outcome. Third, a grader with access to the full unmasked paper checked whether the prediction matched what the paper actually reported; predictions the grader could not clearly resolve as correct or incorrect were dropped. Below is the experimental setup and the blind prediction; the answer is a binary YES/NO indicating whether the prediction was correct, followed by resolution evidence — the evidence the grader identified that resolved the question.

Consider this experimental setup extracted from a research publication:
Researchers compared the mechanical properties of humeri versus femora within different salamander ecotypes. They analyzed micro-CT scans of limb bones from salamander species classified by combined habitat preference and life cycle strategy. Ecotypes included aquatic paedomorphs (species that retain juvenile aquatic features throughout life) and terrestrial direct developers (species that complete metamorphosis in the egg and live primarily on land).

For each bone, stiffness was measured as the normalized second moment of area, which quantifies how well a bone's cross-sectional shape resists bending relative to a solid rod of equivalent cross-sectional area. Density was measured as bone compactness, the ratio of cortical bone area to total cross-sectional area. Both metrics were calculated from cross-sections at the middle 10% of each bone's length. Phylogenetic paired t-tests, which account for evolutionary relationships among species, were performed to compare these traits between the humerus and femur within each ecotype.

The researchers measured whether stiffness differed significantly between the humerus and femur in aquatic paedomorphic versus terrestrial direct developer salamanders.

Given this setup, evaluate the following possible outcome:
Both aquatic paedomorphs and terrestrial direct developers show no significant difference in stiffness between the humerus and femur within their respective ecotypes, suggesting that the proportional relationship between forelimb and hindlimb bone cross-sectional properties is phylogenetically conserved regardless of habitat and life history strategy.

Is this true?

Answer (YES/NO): YES